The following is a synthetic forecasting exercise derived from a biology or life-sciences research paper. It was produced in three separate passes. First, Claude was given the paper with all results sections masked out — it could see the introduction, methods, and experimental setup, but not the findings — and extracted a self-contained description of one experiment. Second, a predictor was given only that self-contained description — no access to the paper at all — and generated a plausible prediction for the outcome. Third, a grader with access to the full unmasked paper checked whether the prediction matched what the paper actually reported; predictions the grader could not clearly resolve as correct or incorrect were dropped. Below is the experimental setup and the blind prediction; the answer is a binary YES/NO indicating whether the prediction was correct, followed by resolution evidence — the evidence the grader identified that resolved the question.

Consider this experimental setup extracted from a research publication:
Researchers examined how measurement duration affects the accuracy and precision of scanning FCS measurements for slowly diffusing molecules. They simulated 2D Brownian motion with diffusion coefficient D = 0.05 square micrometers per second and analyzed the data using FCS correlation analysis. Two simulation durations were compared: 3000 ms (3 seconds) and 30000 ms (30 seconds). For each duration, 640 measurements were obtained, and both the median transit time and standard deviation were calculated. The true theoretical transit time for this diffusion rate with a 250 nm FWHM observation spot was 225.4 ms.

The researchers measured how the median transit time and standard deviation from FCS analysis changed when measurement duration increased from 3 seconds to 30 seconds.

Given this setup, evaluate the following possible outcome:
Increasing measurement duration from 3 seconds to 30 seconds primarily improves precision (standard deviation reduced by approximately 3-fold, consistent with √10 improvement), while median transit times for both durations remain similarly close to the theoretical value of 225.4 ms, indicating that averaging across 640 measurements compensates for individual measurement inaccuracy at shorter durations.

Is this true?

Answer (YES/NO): NO